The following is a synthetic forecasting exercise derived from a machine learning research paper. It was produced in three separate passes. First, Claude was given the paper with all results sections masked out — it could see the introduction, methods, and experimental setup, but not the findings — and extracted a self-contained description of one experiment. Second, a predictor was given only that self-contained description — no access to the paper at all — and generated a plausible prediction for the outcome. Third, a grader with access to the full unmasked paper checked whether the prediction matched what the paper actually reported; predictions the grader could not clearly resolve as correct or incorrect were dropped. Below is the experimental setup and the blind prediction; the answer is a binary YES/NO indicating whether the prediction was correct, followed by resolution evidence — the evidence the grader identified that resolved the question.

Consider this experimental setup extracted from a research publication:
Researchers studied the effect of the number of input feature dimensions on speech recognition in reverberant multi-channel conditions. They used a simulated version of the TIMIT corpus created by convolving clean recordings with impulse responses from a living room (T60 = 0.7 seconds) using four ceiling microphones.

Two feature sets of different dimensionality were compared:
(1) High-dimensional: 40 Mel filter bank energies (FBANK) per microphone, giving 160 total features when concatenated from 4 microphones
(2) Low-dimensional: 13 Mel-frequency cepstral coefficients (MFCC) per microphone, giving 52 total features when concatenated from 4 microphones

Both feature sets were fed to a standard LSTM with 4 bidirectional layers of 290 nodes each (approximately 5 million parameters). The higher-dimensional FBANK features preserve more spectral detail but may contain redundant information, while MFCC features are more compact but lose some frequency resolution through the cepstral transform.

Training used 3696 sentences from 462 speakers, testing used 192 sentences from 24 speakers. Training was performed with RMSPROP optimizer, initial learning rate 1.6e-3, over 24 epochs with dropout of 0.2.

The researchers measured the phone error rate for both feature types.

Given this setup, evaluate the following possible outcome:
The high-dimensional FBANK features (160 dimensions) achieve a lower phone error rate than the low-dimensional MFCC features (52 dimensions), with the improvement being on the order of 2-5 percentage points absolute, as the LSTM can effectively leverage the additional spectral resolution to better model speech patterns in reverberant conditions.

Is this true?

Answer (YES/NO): YES